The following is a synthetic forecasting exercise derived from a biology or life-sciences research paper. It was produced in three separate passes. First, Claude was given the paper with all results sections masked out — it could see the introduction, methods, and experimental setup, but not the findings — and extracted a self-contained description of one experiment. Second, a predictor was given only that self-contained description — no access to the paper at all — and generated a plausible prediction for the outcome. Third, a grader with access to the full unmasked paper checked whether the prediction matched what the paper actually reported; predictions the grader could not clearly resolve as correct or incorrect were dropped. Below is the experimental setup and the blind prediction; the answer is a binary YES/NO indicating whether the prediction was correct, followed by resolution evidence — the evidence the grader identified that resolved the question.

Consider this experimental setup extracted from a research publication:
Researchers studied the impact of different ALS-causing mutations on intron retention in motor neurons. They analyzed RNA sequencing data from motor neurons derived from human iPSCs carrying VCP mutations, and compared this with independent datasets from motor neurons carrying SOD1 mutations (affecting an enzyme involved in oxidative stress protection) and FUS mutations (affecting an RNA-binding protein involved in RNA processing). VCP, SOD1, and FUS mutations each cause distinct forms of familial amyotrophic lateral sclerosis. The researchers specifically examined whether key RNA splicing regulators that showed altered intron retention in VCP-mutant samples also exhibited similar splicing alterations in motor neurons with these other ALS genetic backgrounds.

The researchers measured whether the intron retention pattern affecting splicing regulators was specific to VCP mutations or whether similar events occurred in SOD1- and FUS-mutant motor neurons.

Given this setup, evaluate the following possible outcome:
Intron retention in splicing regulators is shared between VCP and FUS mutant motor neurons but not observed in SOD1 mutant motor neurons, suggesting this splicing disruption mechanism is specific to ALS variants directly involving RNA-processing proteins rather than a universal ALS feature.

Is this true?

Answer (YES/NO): NO